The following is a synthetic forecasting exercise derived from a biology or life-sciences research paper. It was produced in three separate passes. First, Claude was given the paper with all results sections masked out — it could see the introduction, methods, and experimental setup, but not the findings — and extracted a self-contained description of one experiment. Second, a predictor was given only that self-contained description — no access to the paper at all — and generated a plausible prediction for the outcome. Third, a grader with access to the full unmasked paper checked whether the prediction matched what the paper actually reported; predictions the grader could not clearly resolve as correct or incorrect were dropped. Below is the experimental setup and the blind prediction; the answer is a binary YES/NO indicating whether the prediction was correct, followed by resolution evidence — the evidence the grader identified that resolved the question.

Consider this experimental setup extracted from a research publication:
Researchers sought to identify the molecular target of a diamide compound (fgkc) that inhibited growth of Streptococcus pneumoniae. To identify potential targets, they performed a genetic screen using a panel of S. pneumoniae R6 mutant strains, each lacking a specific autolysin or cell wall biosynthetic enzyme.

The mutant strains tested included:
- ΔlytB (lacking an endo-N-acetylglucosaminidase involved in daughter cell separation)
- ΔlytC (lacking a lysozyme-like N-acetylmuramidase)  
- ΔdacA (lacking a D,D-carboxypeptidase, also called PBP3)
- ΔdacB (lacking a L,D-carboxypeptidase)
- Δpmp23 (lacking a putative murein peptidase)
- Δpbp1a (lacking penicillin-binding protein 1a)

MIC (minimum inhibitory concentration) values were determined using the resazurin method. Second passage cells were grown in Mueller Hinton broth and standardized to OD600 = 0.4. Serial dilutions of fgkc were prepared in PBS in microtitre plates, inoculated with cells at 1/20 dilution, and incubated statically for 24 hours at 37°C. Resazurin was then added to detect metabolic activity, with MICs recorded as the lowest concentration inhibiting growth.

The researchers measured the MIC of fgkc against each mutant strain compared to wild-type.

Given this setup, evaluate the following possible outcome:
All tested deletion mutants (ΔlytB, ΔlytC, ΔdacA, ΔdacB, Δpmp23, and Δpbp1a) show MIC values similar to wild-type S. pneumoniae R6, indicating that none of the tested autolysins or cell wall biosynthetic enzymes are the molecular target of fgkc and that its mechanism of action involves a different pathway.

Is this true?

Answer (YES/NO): NO